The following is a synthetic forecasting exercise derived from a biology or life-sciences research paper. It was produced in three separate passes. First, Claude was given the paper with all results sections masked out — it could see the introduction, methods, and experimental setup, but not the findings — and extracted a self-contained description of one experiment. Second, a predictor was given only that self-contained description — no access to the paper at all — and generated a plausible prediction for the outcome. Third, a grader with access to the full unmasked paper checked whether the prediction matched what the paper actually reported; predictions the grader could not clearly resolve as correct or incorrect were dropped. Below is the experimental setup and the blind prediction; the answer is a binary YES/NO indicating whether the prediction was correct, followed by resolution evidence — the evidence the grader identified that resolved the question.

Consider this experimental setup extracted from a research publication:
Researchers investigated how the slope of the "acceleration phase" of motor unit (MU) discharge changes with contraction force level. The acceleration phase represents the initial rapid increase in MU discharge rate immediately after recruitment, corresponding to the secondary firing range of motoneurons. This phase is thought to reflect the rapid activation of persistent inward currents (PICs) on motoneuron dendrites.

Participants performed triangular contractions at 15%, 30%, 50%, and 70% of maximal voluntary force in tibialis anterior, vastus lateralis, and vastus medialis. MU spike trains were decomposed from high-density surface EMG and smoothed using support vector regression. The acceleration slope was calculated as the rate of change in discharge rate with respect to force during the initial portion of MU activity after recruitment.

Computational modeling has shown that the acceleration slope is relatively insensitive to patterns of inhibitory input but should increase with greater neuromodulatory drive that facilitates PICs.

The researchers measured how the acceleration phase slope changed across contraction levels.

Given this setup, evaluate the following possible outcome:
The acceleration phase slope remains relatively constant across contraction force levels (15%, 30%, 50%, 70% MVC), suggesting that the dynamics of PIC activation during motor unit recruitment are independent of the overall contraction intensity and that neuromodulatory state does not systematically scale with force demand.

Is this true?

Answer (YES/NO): NO